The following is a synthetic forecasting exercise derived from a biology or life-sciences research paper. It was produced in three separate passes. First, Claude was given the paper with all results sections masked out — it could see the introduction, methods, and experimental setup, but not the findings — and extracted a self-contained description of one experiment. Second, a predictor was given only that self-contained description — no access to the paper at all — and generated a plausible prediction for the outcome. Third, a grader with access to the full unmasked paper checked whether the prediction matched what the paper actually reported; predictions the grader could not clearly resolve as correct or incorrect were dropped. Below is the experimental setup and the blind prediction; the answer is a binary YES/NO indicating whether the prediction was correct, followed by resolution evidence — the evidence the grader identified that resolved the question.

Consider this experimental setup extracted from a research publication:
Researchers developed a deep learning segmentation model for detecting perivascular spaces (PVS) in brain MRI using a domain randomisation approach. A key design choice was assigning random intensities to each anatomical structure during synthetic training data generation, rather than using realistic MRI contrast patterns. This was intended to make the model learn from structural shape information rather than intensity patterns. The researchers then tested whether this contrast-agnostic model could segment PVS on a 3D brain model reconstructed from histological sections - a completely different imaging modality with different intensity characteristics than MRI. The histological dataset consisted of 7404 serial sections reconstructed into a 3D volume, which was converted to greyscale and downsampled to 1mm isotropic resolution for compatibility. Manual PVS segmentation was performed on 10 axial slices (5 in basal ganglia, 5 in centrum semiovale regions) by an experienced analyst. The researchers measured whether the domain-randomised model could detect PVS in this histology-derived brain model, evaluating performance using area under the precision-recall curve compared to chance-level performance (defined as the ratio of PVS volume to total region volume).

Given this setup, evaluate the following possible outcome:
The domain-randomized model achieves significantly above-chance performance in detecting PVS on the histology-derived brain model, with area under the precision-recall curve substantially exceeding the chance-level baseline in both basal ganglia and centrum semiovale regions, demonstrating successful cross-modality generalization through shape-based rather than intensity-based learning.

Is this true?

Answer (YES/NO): YES